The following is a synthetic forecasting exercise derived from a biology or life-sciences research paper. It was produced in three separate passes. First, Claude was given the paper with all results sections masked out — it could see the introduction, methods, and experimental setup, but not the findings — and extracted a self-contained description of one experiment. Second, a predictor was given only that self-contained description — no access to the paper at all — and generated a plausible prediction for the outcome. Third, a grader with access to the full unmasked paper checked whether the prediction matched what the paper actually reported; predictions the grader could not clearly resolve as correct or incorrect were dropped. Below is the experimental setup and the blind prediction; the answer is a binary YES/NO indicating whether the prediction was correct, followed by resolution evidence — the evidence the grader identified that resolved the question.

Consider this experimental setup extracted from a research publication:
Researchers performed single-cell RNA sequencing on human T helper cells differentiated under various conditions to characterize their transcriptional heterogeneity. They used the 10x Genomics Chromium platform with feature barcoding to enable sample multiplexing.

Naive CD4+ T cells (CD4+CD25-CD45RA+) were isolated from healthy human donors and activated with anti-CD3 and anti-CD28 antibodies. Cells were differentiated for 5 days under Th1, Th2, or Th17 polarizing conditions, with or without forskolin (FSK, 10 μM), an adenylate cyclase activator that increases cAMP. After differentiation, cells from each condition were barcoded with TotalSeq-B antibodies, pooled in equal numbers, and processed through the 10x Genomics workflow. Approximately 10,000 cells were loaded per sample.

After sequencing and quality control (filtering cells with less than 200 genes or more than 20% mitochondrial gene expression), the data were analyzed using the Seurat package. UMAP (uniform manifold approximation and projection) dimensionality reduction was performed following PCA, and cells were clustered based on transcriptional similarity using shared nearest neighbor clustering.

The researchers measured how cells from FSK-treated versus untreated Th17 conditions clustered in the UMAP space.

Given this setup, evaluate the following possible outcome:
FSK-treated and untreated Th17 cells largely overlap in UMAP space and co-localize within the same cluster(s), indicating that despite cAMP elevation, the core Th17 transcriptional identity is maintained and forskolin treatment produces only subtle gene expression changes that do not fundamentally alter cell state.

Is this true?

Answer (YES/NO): NO